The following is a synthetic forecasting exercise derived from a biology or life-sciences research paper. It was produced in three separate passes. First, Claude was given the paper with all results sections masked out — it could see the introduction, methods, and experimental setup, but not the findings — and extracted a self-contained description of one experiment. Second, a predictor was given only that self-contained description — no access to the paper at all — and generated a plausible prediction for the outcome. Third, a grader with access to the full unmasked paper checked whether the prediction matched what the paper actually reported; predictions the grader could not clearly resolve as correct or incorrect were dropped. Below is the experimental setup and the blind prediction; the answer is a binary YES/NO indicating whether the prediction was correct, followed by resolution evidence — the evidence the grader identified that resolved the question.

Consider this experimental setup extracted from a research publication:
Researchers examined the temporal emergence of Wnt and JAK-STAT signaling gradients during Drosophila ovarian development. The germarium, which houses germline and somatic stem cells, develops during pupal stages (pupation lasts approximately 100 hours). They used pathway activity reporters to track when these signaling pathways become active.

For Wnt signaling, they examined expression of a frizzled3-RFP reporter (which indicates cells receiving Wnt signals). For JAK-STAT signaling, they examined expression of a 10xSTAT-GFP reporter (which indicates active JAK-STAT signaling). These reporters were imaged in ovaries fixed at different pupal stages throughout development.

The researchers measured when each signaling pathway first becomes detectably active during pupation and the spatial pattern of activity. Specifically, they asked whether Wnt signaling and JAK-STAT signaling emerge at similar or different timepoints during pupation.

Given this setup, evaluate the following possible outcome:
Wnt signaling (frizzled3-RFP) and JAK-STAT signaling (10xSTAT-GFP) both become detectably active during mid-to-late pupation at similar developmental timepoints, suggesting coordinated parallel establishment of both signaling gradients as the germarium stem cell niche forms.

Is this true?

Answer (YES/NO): NO